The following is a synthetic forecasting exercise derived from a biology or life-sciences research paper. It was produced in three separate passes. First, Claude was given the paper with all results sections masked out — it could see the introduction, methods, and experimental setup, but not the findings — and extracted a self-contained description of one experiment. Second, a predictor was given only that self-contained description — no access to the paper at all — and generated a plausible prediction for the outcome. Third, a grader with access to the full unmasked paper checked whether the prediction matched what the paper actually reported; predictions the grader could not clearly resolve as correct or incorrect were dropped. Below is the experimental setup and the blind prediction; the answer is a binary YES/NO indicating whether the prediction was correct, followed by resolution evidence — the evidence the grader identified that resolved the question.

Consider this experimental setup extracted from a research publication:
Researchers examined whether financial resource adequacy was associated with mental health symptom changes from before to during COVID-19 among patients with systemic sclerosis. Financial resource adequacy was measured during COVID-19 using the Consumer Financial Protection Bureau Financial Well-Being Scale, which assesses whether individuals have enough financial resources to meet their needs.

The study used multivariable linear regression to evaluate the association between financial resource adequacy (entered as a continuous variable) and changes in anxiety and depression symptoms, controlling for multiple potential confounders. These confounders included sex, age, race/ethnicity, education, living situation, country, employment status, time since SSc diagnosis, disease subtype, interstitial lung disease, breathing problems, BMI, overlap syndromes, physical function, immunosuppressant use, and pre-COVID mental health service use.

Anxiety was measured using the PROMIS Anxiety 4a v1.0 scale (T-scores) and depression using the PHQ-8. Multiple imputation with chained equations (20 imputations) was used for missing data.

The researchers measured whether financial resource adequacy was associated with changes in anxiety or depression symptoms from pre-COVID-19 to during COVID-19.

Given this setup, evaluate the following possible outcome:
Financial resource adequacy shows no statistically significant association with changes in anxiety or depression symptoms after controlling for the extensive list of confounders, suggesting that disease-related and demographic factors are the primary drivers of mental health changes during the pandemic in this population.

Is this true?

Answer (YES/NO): YES